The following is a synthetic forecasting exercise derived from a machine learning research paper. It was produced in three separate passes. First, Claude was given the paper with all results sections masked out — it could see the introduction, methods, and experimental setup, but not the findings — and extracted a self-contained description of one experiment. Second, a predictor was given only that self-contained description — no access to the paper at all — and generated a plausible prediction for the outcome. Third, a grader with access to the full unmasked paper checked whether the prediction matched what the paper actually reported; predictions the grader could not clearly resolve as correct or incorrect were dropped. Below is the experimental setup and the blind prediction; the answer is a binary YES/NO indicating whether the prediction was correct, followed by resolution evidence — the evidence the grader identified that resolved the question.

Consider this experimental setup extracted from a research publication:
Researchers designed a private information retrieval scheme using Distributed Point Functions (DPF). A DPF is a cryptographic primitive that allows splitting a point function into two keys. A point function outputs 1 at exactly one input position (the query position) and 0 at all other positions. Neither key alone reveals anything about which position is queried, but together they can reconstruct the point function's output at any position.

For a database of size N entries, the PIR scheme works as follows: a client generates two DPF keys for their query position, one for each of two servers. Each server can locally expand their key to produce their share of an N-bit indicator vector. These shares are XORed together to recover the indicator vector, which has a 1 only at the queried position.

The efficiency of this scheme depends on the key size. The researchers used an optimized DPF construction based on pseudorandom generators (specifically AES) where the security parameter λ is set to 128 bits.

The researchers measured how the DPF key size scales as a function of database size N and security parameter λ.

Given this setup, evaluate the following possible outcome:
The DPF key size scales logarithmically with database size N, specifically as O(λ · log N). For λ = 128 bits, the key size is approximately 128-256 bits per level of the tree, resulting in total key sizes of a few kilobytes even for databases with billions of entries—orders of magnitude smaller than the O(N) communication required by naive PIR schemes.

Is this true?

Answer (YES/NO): NO